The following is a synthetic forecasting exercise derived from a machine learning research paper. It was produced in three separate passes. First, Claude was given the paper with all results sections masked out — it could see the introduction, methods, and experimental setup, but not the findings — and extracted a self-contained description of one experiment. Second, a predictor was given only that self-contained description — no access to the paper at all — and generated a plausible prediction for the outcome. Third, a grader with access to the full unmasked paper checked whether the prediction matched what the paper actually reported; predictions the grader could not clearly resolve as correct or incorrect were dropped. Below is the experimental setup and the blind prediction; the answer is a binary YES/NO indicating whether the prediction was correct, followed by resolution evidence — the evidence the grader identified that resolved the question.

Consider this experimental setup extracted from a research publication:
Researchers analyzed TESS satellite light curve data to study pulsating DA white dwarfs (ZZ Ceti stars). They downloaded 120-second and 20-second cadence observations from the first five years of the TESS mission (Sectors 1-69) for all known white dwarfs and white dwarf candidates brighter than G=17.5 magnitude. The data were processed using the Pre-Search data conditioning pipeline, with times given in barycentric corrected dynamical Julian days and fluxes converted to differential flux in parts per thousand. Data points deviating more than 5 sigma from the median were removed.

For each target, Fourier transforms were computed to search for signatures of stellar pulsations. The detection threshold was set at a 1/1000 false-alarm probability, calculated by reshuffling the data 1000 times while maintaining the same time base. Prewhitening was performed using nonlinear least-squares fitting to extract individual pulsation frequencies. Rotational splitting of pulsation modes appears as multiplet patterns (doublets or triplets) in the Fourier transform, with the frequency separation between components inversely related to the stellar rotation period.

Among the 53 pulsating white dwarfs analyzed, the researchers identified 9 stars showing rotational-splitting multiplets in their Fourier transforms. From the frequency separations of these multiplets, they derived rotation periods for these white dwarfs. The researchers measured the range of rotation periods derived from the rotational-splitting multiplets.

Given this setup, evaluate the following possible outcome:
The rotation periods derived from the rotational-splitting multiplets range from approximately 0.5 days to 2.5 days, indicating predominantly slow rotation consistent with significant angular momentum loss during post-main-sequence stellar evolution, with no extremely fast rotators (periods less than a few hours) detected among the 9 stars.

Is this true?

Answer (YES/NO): NO